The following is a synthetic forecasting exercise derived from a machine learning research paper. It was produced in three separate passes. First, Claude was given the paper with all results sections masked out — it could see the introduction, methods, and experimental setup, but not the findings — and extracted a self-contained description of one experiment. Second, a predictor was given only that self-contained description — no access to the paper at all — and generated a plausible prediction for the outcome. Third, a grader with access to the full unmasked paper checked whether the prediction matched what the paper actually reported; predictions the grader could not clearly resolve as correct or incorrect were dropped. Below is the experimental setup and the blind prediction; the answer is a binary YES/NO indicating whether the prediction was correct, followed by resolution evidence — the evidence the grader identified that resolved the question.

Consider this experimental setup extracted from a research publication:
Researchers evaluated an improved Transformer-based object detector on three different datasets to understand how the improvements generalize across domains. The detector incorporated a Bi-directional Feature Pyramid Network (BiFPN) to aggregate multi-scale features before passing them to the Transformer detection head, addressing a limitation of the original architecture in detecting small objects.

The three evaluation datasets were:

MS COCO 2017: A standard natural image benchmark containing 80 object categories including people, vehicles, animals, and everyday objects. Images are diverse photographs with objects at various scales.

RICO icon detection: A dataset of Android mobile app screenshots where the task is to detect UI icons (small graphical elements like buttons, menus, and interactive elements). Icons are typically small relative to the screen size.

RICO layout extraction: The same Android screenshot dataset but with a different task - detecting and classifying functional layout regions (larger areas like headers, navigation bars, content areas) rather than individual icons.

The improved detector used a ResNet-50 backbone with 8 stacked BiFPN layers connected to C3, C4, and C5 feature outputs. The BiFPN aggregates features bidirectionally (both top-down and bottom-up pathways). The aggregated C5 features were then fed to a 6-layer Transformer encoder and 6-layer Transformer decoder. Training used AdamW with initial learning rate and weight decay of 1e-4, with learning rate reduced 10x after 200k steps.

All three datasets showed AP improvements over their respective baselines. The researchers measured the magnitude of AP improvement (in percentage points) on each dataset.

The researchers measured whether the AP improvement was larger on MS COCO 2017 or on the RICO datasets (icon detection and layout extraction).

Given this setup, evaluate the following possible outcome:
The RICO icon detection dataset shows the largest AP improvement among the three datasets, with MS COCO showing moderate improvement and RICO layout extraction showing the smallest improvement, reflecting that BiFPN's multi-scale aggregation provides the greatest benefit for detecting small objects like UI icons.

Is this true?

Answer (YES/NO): NO